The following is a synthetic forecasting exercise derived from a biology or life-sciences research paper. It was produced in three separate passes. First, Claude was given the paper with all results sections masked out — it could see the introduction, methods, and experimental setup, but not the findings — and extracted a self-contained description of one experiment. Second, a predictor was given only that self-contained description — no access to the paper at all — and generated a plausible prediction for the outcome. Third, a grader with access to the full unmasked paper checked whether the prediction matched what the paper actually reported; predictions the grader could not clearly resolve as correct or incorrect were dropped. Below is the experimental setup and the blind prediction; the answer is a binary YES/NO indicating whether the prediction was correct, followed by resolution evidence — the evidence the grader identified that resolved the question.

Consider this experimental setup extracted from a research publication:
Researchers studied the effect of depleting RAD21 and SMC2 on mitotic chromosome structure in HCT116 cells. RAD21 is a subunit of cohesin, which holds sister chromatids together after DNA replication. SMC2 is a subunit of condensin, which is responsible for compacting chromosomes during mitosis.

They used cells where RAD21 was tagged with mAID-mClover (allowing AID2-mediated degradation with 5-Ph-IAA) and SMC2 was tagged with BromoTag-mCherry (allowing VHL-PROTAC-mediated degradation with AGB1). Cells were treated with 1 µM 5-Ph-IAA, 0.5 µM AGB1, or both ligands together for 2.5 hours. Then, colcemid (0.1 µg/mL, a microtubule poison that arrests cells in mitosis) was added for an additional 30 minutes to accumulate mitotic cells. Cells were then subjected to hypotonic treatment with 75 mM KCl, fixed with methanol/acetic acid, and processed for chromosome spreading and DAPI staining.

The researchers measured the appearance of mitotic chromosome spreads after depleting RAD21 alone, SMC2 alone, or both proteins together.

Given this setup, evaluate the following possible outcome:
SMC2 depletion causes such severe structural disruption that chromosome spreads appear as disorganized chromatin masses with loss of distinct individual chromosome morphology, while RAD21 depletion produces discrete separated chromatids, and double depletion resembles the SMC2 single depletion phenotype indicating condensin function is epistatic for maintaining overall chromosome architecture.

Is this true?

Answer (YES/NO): NO